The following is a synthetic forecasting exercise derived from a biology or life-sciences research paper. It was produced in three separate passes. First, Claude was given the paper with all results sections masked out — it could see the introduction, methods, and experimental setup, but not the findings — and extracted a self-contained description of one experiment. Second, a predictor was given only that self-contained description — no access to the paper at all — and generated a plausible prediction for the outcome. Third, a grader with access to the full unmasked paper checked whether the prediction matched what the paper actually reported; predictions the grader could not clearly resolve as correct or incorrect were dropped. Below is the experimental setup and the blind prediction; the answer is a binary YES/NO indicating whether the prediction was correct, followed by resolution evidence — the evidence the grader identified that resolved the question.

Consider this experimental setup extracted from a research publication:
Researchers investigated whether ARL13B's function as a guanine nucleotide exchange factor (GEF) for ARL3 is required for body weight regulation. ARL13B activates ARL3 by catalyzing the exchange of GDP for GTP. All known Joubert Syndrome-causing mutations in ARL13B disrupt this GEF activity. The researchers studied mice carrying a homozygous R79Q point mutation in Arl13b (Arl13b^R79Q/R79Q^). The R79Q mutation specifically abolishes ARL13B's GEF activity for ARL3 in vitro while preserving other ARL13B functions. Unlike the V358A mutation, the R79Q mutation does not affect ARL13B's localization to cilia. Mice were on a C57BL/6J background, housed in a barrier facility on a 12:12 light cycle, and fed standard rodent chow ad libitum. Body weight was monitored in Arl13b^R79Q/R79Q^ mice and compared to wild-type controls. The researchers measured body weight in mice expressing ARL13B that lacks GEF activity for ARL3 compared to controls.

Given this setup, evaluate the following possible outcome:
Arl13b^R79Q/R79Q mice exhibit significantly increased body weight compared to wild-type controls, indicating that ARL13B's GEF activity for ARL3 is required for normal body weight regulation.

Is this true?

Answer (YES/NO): NO